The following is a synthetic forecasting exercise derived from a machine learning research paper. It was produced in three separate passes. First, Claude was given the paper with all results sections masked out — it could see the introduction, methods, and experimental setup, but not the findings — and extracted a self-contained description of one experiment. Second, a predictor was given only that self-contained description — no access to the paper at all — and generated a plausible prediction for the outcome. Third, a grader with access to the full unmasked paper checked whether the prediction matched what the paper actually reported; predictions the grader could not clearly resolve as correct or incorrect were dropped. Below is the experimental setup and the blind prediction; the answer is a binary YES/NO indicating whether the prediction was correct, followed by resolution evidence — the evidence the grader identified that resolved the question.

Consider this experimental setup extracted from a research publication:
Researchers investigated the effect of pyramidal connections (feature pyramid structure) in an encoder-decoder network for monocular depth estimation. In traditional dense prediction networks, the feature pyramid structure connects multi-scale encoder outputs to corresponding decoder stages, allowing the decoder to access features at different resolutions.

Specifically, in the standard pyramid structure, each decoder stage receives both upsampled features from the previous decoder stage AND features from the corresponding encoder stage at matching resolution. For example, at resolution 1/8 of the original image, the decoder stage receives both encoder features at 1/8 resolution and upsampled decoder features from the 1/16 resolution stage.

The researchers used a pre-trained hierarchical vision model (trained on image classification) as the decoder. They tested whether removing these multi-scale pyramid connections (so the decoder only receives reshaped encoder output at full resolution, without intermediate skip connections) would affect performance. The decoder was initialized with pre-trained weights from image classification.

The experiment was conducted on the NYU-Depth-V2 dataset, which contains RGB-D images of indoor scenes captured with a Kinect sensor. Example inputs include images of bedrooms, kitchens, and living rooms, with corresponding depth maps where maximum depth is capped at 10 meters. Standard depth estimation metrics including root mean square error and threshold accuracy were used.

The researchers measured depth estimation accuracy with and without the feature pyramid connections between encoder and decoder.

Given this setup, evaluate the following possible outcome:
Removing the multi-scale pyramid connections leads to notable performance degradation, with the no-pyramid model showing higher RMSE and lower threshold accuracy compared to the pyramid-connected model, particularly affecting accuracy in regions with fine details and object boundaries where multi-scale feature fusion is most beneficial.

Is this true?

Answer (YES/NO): NO